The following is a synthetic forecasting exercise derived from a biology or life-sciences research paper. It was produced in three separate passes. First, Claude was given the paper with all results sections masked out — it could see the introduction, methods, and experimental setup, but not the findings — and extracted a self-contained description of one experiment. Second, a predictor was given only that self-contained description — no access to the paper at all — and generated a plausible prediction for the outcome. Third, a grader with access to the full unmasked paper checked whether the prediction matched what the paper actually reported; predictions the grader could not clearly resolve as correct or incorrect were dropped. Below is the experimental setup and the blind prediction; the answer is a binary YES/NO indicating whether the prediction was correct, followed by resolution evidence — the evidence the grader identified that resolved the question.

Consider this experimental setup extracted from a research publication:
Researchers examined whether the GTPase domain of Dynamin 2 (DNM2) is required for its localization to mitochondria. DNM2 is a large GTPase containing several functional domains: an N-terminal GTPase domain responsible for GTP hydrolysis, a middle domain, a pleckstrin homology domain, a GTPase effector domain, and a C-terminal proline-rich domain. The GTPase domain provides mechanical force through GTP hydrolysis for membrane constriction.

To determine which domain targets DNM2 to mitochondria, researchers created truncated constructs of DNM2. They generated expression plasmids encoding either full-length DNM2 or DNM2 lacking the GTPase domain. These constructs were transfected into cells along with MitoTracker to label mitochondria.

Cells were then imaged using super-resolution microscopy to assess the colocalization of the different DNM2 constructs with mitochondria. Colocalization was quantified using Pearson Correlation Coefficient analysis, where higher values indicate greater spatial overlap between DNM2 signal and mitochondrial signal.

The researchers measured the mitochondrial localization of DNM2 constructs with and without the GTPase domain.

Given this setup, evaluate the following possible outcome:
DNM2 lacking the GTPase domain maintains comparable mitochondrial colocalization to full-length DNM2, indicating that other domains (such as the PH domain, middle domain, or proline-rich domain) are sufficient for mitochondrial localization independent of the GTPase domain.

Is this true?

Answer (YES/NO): NO